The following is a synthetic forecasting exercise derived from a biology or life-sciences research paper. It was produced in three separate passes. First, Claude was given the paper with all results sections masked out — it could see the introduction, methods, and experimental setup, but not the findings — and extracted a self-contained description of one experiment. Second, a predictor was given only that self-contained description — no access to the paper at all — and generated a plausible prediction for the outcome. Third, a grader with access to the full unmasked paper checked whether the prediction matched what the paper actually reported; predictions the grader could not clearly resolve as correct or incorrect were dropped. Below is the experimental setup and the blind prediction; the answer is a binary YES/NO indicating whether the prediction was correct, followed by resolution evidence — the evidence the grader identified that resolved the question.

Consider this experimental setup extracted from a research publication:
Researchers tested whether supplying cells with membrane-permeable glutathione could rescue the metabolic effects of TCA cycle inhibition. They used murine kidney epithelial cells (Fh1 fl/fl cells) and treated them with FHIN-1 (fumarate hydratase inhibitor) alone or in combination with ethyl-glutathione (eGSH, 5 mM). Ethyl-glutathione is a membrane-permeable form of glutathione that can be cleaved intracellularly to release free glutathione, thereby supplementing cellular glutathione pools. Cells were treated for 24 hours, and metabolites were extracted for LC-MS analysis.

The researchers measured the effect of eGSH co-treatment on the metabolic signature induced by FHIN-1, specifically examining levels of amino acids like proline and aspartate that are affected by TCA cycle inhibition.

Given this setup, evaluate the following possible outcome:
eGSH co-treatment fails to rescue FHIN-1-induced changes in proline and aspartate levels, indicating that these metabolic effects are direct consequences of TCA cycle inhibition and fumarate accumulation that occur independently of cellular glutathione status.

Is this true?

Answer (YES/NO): YES